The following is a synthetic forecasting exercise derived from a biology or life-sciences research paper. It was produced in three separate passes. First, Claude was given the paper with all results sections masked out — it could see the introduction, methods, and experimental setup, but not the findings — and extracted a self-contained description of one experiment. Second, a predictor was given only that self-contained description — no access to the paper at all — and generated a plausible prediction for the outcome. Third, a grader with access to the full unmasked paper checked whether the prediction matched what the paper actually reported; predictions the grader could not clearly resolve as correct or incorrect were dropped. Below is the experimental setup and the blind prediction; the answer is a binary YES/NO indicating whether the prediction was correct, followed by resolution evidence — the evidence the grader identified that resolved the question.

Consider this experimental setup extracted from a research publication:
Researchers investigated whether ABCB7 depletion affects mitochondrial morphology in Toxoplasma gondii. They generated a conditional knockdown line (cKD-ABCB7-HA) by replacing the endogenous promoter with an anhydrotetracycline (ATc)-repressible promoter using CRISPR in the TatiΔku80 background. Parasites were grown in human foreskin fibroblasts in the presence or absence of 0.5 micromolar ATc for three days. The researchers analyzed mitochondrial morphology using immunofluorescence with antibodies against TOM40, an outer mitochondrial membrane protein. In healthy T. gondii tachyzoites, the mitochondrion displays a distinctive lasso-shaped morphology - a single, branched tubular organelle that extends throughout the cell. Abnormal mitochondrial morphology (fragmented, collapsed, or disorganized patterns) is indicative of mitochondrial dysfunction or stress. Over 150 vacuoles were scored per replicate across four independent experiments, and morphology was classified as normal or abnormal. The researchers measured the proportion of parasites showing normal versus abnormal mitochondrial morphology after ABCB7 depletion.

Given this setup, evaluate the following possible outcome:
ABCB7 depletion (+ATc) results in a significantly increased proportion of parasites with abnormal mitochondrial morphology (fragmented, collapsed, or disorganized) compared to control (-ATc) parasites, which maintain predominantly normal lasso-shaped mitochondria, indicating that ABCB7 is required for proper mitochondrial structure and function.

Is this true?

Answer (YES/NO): NO